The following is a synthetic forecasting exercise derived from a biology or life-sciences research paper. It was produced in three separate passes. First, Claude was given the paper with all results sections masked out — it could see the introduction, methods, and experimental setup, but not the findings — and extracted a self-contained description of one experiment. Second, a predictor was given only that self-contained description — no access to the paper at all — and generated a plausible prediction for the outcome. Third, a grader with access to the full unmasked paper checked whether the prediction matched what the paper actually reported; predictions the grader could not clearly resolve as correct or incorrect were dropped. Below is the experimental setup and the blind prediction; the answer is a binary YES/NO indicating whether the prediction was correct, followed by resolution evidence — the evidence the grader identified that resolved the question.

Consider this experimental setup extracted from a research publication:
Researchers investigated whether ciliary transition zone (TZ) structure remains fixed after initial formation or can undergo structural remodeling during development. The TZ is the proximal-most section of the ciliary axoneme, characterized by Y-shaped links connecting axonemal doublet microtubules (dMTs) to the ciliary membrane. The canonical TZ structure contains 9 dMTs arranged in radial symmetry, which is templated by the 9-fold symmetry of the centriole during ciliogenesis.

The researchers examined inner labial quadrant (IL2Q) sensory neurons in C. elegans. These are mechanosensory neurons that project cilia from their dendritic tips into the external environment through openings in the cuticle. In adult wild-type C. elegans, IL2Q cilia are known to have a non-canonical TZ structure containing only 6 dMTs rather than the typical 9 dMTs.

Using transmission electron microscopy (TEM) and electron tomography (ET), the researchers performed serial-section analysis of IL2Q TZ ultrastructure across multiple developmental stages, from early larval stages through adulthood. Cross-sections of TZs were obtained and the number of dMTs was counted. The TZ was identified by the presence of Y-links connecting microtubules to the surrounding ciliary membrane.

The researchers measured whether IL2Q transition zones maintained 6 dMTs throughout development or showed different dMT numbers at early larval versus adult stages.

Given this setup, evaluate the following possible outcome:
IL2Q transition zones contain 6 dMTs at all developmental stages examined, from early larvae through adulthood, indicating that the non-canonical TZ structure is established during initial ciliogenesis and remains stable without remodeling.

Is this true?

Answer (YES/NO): NO